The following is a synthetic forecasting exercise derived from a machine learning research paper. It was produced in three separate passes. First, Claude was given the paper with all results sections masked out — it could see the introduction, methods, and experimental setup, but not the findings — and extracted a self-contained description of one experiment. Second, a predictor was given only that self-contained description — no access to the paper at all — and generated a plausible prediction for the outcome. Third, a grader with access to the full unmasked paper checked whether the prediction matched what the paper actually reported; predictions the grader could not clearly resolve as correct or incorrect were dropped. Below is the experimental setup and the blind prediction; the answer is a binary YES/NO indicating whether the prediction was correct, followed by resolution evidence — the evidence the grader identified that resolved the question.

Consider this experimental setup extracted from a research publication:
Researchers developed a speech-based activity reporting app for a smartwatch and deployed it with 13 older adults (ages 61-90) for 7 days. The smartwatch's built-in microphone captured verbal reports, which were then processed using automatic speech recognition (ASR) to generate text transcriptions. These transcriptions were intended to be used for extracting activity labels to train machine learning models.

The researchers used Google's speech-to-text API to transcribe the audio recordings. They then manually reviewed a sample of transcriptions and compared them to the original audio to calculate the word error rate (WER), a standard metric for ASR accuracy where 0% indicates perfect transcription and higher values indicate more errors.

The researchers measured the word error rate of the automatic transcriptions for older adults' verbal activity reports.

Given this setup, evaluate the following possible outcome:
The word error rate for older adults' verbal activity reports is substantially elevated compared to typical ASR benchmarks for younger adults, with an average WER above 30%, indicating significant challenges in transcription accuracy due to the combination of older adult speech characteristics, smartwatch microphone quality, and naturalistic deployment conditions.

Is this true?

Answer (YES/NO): NO